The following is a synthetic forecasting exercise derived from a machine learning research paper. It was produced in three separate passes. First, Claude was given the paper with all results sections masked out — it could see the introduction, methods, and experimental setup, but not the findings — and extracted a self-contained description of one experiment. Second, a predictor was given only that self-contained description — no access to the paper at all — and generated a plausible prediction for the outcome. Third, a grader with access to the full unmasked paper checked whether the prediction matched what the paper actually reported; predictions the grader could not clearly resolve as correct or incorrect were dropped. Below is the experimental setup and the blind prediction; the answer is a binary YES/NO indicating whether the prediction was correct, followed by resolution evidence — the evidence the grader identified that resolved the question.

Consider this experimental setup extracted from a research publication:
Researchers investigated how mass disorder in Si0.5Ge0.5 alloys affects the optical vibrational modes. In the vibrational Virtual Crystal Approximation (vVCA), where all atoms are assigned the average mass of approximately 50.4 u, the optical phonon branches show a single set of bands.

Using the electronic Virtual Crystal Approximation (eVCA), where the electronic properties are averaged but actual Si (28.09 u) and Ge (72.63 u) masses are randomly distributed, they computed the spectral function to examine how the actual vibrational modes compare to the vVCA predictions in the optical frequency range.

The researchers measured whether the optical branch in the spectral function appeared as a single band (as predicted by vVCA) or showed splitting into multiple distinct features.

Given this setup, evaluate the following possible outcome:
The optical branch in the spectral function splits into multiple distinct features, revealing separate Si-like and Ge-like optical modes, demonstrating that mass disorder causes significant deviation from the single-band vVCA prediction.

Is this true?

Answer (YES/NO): YES